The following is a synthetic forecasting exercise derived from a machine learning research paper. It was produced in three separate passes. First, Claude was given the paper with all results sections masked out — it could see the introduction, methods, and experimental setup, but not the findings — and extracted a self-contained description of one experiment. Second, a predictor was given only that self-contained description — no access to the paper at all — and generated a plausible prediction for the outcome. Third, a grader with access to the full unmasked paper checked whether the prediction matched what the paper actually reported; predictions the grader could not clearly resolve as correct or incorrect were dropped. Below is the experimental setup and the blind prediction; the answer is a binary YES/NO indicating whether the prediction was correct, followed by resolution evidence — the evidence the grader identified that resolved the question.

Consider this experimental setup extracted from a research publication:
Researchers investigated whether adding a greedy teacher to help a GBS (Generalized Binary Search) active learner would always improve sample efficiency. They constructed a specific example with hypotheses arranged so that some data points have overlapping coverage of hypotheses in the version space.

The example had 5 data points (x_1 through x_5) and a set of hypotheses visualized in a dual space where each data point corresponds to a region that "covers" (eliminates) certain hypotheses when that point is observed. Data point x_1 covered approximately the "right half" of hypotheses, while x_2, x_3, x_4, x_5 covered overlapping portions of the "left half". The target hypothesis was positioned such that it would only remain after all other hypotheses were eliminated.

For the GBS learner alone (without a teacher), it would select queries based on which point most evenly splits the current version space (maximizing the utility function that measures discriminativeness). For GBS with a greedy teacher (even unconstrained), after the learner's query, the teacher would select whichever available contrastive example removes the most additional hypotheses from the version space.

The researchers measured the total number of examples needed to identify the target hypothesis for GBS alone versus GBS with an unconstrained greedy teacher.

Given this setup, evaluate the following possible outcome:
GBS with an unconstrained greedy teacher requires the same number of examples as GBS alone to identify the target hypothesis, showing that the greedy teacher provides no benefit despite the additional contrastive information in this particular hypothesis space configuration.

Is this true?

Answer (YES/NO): NO